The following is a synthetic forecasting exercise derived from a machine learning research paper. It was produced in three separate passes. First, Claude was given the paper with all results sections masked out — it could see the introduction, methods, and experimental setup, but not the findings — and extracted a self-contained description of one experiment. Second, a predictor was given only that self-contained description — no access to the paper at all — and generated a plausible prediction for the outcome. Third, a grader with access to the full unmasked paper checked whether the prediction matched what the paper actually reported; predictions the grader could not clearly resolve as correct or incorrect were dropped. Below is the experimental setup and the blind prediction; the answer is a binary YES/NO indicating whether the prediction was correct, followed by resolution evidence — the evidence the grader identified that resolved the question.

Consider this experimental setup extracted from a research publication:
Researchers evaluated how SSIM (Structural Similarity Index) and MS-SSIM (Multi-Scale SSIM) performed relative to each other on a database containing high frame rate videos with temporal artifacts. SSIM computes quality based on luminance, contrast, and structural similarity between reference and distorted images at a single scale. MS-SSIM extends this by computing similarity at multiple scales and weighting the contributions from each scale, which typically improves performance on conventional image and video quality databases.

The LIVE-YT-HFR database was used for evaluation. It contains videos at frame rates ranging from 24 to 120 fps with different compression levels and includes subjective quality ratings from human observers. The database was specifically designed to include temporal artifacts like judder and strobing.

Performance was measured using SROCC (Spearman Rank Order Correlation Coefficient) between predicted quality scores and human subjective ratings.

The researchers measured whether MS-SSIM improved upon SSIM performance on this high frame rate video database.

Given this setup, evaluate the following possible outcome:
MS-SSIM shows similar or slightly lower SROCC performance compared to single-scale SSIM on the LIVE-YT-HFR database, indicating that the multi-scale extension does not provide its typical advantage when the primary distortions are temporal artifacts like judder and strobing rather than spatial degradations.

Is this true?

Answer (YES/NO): NO